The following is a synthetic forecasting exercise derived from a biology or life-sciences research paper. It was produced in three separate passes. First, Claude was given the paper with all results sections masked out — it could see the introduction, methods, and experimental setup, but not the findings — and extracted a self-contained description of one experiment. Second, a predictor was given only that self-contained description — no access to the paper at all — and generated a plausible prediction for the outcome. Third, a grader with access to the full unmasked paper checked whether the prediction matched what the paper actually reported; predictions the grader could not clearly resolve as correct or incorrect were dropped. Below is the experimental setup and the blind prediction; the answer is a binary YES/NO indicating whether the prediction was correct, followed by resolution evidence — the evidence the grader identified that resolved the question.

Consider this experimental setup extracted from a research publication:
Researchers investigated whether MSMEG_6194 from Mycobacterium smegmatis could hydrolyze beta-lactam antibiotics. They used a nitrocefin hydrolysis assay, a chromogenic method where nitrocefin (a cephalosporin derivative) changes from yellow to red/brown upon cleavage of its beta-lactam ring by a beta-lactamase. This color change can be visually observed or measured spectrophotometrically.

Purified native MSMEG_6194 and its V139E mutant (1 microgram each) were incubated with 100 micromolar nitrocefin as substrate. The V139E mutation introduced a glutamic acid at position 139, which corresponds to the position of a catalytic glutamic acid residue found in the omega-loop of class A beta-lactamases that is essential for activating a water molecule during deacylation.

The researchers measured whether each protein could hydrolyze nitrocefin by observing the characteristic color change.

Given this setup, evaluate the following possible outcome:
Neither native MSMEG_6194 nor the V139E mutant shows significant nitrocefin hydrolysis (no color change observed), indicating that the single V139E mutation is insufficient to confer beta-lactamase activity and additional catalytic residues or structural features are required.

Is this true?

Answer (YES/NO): NO